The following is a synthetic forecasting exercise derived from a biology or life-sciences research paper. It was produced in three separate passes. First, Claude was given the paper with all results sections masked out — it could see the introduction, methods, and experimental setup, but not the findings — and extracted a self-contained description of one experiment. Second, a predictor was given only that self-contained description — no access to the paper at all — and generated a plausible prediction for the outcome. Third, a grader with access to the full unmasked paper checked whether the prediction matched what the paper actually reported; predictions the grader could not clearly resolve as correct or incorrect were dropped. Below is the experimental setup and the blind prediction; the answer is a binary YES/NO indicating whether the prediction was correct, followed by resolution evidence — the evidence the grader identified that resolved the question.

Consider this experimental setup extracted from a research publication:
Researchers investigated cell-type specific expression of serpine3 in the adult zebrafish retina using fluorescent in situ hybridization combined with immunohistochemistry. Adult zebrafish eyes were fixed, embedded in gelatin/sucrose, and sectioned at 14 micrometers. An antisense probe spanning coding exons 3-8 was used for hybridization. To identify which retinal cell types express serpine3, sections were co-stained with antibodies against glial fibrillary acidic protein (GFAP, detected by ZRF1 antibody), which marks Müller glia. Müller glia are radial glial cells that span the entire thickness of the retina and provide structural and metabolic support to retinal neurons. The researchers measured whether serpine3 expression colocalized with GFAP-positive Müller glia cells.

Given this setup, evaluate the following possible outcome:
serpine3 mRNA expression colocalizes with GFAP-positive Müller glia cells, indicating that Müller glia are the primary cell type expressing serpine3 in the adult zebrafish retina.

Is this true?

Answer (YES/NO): YES